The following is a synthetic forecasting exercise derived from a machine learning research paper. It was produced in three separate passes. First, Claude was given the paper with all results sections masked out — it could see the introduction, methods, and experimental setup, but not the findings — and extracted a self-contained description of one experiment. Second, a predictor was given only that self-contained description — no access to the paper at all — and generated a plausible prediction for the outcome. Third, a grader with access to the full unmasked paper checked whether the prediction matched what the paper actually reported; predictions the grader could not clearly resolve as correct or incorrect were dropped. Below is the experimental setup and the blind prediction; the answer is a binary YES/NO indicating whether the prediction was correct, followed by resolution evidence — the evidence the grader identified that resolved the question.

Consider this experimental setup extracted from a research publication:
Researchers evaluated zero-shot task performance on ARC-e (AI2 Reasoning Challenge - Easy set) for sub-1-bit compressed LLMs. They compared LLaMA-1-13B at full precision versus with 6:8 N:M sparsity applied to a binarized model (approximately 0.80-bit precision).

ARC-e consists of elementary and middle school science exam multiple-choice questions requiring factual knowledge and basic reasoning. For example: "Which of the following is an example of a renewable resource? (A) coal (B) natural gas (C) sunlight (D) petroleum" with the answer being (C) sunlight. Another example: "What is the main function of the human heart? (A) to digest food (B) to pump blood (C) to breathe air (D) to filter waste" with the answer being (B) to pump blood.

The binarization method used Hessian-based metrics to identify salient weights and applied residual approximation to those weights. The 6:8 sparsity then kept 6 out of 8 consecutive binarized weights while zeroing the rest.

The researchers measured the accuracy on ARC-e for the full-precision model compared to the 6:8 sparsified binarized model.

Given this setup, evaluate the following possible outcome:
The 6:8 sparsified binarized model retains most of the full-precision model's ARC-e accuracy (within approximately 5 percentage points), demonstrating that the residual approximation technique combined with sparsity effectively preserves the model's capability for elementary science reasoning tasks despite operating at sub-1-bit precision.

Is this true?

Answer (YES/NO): NO